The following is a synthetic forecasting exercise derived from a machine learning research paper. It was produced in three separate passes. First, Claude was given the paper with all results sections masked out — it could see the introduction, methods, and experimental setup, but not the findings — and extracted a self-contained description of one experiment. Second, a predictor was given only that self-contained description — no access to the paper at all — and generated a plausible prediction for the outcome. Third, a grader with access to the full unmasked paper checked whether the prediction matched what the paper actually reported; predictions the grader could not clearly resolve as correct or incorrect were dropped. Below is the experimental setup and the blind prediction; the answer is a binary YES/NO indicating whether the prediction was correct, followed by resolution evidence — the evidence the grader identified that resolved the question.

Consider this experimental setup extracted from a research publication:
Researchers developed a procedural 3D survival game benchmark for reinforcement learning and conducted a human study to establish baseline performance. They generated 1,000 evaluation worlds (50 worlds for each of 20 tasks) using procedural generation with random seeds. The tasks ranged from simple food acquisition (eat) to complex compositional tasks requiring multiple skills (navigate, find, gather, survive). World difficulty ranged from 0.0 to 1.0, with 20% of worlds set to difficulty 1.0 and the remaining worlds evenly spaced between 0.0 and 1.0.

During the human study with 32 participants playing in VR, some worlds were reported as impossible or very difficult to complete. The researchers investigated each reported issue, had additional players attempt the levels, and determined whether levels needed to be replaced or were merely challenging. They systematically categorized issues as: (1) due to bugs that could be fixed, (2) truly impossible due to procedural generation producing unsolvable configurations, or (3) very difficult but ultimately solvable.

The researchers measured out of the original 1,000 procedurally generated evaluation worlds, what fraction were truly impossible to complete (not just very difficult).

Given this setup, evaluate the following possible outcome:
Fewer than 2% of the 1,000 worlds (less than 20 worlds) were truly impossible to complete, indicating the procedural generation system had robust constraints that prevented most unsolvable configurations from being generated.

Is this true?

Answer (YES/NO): YES